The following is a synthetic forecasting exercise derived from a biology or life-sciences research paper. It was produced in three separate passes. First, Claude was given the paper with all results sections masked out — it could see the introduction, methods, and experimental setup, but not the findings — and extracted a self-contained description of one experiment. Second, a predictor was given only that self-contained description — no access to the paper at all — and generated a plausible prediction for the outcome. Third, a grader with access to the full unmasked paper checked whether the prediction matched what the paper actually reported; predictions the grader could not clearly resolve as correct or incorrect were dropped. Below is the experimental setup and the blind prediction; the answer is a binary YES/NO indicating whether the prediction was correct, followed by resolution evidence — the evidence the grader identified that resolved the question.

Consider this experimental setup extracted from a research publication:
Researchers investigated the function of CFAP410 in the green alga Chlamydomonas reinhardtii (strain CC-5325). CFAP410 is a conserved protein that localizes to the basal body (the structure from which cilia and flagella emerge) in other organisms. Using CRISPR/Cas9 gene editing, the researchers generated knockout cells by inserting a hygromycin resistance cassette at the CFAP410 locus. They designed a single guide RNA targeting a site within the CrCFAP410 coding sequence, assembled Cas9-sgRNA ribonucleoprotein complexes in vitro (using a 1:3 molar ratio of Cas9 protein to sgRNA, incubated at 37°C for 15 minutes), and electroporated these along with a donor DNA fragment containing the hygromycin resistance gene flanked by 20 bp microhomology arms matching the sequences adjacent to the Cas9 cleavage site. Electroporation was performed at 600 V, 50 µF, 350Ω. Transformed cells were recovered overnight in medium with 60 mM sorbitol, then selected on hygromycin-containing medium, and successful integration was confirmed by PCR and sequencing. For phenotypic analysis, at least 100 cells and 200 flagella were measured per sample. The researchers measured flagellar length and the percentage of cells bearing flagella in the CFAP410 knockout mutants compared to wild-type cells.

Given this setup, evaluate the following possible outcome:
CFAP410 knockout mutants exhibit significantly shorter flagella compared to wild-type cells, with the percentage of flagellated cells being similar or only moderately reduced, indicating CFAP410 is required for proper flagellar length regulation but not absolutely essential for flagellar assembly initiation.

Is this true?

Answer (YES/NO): NO